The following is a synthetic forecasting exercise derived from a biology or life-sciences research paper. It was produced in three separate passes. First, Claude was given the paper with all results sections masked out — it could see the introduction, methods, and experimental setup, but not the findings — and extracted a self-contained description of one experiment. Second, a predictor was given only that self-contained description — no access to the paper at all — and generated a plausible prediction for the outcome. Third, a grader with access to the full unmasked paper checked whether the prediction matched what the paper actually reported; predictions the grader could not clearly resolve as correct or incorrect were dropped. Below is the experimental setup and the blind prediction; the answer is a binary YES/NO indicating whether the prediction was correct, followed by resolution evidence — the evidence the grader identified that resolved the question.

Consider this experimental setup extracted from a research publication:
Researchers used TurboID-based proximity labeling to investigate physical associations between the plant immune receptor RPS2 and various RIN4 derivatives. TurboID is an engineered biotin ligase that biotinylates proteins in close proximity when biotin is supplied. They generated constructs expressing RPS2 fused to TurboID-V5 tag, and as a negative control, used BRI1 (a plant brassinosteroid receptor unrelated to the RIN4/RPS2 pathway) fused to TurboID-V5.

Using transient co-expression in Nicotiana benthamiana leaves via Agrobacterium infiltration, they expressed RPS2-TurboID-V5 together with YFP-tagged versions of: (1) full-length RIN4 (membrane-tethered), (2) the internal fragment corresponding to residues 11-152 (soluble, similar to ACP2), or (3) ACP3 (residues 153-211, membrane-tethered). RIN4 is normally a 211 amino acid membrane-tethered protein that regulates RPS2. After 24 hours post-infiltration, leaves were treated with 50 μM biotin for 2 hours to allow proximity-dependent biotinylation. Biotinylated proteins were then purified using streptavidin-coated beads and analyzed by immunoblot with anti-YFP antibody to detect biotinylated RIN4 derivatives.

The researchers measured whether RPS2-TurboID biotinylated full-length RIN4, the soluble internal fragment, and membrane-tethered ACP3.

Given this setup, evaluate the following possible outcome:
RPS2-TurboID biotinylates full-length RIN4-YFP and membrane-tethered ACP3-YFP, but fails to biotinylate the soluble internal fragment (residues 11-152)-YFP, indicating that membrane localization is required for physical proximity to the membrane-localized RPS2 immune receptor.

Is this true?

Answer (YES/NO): NO